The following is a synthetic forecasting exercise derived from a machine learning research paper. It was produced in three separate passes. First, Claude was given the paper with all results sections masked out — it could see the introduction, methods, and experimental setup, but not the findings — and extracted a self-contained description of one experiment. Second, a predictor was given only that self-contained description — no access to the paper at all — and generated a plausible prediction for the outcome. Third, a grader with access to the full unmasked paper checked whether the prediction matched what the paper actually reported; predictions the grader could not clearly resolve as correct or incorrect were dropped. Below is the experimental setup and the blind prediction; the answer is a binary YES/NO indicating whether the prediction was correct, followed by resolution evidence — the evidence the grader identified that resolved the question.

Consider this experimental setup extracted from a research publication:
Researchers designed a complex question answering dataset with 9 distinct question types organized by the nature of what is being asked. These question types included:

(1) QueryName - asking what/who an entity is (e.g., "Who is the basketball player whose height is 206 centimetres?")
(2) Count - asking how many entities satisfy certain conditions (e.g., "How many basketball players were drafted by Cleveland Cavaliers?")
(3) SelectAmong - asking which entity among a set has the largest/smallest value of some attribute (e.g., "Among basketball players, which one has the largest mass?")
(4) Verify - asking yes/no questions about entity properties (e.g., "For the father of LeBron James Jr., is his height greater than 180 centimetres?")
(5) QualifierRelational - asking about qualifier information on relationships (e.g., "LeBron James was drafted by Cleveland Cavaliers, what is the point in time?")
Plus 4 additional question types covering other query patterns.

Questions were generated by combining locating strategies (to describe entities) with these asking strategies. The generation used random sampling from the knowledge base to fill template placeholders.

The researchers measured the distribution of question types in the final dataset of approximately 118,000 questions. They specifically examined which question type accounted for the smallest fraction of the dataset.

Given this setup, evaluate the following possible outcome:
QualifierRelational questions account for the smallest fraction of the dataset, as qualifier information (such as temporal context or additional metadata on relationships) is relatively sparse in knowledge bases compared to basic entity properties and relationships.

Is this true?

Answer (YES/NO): NO